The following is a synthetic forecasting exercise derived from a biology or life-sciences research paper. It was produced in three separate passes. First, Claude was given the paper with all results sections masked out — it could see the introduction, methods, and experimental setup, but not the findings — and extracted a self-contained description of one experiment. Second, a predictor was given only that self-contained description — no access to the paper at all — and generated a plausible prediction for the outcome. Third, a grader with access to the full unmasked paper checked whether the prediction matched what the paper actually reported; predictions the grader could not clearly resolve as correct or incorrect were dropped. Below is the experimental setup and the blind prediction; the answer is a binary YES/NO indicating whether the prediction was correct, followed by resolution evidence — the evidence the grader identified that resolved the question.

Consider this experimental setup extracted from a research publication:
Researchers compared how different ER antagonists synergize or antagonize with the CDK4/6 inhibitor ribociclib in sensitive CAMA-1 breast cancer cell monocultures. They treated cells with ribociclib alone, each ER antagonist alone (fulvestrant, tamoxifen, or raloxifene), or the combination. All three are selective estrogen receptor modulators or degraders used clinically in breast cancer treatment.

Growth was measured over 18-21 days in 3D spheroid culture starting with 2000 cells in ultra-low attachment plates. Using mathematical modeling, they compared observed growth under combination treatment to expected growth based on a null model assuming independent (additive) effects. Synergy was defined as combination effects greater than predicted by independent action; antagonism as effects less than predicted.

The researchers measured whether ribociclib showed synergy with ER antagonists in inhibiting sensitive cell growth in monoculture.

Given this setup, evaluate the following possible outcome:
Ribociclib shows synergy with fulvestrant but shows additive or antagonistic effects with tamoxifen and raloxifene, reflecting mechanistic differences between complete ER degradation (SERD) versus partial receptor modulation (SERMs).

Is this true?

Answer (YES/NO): NO